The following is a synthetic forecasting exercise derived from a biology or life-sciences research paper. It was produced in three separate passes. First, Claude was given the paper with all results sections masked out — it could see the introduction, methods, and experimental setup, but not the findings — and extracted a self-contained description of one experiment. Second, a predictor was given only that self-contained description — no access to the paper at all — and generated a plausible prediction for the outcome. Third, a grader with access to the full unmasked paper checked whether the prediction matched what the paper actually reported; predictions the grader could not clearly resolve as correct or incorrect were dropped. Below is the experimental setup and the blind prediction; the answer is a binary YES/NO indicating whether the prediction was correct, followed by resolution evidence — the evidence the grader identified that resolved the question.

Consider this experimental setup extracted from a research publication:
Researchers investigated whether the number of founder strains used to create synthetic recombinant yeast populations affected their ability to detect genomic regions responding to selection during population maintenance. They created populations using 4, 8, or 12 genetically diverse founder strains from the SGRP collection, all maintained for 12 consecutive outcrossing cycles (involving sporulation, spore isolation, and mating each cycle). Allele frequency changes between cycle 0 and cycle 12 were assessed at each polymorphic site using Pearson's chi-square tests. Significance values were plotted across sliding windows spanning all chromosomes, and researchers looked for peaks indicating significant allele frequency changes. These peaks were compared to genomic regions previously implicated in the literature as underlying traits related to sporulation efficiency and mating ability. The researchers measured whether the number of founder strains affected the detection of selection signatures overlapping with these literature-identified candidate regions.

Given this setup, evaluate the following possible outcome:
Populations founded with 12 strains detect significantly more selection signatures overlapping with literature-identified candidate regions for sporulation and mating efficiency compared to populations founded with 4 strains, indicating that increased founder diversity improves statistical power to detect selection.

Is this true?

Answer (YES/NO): NO